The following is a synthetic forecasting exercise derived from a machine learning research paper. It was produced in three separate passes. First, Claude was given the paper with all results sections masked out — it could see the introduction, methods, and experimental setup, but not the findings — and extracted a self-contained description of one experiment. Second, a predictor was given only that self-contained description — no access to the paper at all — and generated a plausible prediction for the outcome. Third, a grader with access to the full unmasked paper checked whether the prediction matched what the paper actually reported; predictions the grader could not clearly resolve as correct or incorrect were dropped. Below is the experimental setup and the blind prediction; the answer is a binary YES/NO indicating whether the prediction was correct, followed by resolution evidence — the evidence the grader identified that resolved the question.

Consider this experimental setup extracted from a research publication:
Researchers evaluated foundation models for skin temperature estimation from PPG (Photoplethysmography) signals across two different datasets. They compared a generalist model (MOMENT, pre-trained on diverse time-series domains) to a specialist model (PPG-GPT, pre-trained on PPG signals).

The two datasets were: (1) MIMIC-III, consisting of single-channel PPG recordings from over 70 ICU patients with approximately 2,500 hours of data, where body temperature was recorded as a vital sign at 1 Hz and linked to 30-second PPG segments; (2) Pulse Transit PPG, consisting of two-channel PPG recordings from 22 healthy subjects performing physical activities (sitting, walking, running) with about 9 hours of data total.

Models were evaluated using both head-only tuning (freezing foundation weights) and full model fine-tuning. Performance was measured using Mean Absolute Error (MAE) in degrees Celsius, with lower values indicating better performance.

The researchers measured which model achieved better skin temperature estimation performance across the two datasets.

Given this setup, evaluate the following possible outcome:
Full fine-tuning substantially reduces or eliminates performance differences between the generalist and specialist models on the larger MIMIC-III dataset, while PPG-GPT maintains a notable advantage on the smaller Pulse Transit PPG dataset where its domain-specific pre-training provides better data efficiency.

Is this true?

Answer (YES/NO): NO